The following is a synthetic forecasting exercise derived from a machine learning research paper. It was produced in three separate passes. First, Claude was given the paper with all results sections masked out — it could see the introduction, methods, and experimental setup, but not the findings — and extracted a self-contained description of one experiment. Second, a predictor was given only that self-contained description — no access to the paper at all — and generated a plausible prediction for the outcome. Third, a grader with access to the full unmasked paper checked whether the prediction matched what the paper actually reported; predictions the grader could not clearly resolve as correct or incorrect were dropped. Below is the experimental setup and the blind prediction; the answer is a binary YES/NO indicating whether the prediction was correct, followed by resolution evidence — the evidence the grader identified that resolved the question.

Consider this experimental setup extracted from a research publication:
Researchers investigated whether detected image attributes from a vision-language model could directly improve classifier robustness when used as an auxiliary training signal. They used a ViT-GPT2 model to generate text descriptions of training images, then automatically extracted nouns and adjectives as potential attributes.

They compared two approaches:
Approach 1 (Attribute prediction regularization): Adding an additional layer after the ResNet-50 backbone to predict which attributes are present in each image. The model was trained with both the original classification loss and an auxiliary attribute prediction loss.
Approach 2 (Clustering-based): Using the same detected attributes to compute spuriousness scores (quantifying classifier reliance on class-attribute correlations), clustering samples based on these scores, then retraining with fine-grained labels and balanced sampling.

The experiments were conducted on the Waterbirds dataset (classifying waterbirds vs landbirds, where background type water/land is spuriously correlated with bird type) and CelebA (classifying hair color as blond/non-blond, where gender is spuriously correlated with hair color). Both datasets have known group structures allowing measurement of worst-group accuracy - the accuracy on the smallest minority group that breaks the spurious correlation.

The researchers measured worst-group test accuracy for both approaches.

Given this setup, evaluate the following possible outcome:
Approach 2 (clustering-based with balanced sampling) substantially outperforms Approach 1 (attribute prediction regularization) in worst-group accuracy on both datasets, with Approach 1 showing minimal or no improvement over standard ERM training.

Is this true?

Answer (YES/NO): YES